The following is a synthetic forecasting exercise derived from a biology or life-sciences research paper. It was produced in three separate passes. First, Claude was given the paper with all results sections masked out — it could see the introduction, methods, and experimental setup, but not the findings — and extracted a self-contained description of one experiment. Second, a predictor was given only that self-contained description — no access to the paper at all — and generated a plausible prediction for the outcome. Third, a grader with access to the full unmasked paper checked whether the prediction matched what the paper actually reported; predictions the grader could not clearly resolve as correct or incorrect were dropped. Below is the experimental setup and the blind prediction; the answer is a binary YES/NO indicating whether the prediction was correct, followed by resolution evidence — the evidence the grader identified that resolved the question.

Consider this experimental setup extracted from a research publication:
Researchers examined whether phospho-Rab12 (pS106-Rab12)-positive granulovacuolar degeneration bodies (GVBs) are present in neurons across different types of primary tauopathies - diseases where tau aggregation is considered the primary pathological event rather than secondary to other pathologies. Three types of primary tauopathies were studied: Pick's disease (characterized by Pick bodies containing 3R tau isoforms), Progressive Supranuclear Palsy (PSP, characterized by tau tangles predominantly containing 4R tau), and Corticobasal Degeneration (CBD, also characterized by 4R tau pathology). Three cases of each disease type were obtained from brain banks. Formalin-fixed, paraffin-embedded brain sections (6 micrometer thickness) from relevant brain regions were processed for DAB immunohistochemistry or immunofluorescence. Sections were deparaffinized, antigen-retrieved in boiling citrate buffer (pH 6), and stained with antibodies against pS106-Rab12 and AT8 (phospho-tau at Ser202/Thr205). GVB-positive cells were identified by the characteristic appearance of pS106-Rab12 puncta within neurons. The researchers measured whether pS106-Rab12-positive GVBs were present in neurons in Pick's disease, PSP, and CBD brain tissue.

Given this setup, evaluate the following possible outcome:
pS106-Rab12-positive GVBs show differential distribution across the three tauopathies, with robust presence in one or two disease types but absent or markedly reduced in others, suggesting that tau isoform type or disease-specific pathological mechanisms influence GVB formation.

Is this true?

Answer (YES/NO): NO